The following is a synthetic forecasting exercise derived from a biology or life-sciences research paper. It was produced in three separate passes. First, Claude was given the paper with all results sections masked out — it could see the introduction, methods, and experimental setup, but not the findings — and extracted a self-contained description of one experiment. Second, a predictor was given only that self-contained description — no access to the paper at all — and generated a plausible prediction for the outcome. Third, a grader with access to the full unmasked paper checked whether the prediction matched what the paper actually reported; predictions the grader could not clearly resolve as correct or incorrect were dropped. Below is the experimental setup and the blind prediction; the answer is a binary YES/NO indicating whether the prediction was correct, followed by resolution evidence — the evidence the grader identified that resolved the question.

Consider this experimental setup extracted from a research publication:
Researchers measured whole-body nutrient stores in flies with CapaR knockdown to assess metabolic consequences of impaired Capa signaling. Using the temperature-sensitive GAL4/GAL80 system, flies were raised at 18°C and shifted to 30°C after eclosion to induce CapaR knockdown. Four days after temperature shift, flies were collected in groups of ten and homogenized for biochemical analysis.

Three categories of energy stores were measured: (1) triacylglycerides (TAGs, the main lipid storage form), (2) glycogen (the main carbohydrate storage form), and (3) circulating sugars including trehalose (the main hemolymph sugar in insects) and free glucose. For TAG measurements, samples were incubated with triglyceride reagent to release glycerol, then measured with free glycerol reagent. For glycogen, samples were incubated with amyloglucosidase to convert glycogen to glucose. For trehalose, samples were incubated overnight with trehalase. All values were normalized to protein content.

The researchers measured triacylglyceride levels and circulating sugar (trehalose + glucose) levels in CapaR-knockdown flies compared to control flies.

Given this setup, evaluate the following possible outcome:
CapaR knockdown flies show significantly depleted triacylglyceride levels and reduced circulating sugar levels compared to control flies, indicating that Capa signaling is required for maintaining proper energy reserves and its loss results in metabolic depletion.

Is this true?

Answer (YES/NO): YES